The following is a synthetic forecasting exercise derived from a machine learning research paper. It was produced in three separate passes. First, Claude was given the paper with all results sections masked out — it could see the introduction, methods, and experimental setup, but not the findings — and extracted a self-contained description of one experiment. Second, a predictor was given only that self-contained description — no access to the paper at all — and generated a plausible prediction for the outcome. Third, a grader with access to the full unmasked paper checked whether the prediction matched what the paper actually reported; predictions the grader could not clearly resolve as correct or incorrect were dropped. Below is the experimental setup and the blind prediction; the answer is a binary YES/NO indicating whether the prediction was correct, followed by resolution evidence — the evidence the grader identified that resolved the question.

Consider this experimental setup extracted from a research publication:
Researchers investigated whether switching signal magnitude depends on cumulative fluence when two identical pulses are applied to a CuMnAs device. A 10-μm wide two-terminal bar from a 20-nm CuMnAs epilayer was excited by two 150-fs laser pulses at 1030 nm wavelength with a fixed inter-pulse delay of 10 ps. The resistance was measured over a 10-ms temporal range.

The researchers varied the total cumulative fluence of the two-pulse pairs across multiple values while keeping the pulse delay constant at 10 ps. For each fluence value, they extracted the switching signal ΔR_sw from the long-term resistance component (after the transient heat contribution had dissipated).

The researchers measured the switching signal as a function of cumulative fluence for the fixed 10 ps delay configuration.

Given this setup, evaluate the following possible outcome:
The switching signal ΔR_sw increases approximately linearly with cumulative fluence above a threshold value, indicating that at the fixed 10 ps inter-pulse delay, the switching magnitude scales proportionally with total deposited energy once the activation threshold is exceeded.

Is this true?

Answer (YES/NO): NO